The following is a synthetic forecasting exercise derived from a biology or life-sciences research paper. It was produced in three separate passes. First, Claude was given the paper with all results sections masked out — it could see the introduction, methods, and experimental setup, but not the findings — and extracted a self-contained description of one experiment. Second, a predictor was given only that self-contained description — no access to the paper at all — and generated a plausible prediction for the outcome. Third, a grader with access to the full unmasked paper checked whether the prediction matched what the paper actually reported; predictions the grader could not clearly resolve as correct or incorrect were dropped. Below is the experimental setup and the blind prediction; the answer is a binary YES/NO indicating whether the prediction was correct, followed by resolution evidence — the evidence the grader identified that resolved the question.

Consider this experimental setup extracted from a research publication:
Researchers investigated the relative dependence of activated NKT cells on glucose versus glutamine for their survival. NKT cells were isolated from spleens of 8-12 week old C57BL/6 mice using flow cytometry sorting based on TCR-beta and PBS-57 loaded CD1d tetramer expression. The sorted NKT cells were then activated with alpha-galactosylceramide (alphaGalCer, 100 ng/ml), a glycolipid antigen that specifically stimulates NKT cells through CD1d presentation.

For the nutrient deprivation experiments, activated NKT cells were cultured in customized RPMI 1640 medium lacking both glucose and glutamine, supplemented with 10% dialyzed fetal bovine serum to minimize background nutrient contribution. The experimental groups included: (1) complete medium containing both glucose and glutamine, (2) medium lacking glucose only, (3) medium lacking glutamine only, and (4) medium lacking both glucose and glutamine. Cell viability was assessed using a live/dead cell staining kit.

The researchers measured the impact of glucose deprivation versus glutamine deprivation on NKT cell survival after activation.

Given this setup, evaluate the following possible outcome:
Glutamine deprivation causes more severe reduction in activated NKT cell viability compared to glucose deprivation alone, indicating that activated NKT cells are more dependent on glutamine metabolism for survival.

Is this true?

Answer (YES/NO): YES